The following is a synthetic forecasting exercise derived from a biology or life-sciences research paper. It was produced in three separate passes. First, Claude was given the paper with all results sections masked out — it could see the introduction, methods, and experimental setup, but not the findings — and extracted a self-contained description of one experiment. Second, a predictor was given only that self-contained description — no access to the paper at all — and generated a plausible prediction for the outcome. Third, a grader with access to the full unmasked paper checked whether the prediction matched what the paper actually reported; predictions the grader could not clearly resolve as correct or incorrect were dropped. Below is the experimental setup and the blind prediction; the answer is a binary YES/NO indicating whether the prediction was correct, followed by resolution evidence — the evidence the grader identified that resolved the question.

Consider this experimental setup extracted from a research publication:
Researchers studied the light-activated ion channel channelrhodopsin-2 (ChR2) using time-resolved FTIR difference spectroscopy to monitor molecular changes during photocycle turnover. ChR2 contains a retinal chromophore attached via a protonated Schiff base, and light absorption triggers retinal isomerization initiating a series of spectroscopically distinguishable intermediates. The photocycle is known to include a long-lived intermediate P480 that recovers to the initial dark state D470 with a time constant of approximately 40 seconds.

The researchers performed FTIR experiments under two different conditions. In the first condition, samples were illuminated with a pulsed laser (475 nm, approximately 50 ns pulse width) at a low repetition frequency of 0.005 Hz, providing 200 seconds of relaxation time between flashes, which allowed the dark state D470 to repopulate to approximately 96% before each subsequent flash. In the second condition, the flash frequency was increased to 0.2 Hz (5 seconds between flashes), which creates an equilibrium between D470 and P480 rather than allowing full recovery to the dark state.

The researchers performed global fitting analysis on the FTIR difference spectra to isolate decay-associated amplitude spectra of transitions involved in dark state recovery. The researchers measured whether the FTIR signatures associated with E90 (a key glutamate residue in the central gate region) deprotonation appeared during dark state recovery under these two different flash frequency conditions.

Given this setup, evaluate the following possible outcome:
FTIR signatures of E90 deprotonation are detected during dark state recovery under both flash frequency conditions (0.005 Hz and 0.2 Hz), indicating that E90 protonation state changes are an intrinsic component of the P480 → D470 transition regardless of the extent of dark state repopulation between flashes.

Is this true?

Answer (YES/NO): YES